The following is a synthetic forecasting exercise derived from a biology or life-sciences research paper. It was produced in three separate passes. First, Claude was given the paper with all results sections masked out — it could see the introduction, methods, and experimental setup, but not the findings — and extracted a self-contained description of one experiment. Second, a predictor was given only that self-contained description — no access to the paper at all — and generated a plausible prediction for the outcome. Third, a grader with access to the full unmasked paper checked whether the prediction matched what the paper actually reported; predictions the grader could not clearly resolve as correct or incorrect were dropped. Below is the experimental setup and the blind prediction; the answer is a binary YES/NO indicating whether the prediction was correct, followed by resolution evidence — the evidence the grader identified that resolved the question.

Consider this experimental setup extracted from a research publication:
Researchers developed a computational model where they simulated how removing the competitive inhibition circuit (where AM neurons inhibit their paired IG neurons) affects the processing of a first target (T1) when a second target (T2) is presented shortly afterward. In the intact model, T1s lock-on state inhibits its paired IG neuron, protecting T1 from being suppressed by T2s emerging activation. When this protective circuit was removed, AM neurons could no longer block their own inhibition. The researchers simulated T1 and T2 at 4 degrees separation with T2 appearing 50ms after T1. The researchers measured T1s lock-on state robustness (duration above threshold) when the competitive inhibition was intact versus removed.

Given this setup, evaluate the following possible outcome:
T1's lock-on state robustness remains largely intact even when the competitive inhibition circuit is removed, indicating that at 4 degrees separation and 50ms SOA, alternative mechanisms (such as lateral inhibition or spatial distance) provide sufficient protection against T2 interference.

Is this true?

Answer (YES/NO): NO